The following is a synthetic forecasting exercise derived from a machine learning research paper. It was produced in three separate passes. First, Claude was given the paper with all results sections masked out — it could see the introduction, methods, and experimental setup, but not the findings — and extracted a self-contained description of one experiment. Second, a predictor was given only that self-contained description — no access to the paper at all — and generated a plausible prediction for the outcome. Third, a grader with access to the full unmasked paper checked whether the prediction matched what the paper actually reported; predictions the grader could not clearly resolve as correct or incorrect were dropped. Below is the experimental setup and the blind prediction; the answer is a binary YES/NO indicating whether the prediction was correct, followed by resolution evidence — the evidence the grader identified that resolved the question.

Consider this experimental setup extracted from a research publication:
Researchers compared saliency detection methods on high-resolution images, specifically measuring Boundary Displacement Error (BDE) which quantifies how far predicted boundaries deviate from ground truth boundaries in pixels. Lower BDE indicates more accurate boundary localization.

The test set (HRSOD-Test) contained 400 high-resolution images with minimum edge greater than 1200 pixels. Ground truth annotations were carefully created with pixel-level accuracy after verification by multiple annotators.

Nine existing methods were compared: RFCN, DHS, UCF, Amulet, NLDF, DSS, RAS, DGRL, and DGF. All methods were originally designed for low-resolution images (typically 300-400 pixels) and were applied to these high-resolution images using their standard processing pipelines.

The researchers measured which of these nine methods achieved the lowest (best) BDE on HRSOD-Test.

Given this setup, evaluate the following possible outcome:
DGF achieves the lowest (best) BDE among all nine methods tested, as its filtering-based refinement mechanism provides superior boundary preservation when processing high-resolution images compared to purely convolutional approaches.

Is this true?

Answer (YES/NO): NO